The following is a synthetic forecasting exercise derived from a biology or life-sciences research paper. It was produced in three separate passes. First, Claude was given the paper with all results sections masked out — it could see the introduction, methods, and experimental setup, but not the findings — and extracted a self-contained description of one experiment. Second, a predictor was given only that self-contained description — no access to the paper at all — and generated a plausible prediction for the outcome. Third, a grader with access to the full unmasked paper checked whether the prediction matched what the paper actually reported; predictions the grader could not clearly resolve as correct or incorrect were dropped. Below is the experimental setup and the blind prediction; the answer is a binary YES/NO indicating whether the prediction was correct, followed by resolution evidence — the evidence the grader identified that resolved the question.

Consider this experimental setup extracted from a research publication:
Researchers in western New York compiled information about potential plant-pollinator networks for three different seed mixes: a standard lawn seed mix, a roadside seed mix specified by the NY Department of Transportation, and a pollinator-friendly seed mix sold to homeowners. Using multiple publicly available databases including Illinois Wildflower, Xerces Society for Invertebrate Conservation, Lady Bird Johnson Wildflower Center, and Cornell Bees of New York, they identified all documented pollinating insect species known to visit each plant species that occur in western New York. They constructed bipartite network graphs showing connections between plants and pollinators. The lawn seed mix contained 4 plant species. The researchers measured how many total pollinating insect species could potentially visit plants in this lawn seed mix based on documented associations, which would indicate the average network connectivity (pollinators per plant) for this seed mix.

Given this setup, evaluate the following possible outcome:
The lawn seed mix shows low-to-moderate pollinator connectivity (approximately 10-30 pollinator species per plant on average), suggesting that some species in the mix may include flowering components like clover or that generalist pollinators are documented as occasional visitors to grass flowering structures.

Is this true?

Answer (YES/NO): NO